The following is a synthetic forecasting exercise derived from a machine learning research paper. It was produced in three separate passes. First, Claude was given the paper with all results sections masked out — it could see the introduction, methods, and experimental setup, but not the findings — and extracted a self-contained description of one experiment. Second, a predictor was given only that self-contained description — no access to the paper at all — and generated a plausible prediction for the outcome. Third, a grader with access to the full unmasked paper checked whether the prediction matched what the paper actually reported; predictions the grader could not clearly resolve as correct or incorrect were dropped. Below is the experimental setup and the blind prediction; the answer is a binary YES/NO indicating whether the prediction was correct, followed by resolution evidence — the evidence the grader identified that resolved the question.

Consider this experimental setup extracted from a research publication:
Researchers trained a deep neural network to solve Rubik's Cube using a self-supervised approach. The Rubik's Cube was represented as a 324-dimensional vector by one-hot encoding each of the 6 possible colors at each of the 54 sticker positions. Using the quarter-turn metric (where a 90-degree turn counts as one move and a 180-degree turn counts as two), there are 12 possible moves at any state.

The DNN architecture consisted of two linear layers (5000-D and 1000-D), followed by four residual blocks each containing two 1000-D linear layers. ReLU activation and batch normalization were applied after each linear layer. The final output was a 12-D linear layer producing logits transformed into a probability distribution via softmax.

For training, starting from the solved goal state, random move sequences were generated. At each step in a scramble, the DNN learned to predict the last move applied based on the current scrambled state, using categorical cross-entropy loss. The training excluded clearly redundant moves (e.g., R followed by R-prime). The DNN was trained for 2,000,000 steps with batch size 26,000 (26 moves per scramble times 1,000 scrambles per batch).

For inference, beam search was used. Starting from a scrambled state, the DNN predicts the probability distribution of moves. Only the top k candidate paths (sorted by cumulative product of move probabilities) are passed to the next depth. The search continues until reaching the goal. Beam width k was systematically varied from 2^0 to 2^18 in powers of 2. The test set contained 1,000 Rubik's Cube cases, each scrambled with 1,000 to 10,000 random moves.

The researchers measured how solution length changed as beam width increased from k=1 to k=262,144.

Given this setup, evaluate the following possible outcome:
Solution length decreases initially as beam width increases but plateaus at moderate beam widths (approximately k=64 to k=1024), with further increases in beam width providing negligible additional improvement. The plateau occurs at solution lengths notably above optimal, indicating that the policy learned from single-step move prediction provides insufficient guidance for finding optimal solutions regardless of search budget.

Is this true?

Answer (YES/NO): NO